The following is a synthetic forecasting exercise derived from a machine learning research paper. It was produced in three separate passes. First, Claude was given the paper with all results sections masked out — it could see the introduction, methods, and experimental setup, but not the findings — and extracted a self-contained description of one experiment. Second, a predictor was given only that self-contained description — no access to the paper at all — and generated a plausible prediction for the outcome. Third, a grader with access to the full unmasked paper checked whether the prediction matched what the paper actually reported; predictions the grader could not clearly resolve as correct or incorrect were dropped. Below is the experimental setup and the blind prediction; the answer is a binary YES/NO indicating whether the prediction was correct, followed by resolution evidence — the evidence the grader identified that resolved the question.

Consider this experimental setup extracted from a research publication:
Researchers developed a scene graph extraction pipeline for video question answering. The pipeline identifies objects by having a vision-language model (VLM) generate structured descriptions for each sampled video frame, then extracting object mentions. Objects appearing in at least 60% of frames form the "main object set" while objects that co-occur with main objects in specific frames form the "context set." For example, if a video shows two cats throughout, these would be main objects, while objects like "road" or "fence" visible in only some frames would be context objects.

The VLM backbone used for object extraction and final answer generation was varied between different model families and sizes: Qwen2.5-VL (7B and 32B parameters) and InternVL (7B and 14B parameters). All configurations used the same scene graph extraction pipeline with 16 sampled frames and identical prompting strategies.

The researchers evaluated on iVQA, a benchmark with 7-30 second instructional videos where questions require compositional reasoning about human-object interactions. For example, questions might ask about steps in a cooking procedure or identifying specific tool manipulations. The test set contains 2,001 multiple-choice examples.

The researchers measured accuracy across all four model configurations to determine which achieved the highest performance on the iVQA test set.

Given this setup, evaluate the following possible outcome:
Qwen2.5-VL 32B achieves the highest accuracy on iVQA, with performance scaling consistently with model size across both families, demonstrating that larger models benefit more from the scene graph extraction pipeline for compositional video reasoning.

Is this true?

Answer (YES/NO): NO